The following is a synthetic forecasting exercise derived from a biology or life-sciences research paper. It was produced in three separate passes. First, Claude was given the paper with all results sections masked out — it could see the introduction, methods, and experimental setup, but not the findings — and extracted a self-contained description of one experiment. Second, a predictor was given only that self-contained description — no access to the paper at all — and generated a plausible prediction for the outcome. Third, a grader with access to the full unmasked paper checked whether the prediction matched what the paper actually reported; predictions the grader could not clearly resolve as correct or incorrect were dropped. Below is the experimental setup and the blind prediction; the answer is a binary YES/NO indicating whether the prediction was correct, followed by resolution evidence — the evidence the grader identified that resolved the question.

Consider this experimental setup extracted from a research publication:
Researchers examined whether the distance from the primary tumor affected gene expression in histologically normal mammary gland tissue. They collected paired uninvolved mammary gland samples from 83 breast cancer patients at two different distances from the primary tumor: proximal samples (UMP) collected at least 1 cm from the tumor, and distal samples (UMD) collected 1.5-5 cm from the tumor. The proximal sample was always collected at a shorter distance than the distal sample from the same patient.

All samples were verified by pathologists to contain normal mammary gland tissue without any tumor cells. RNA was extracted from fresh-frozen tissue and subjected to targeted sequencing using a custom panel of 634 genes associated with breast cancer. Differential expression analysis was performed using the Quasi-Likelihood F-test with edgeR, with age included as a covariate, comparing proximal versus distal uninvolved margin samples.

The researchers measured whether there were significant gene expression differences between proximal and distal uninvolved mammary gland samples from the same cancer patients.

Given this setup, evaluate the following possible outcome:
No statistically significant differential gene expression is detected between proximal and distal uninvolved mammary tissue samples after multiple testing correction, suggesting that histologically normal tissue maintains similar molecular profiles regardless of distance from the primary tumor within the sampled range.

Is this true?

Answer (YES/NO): NO